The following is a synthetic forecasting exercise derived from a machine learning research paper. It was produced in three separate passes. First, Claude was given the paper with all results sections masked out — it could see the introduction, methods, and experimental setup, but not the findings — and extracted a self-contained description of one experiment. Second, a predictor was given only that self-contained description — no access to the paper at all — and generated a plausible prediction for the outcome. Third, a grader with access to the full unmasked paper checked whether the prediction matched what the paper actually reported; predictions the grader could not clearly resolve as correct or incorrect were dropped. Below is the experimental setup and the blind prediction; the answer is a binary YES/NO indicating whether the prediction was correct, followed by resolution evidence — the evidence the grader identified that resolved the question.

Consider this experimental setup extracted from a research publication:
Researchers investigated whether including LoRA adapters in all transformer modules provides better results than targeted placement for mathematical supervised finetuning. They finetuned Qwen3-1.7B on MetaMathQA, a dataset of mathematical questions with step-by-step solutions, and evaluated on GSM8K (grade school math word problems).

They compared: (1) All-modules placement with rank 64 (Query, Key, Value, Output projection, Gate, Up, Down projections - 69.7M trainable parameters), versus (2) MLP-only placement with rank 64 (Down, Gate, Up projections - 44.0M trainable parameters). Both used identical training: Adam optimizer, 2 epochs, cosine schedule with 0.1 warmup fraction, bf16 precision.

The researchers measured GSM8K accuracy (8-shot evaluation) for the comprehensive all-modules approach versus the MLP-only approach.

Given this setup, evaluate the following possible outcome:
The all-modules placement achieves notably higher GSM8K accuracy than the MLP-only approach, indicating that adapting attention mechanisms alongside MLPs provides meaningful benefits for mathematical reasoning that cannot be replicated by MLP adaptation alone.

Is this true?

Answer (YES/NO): NO